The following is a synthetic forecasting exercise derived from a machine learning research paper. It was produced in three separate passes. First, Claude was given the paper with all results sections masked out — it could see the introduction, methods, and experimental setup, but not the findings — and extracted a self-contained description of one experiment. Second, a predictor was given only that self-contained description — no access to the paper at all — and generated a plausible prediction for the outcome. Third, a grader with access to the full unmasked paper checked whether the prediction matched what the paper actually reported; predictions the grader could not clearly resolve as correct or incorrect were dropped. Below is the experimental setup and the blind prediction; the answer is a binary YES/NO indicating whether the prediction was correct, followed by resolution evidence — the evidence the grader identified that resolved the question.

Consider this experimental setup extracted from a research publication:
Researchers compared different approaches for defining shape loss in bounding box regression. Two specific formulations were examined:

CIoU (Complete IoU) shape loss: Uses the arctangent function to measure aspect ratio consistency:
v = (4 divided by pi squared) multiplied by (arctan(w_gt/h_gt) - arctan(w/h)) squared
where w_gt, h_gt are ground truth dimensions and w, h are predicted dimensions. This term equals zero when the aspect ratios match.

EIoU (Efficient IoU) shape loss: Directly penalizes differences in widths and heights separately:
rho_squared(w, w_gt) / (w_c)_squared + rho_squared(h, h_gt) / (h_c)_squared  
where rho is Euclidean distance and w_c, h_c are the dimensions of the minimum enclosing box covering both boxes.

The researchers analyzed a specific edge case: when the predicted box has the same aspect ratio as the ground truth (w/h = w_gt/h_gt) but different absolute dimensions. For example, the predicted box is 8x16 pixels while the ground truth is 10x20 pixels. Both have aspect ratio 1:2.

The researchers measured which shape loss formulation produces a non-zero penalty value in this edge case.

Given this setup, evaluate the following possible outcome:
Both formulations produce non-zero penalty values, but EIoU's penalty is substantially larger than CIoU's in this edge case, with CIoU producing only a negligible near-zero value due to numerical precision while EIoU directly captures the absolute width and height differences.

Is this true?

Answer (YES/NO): NO